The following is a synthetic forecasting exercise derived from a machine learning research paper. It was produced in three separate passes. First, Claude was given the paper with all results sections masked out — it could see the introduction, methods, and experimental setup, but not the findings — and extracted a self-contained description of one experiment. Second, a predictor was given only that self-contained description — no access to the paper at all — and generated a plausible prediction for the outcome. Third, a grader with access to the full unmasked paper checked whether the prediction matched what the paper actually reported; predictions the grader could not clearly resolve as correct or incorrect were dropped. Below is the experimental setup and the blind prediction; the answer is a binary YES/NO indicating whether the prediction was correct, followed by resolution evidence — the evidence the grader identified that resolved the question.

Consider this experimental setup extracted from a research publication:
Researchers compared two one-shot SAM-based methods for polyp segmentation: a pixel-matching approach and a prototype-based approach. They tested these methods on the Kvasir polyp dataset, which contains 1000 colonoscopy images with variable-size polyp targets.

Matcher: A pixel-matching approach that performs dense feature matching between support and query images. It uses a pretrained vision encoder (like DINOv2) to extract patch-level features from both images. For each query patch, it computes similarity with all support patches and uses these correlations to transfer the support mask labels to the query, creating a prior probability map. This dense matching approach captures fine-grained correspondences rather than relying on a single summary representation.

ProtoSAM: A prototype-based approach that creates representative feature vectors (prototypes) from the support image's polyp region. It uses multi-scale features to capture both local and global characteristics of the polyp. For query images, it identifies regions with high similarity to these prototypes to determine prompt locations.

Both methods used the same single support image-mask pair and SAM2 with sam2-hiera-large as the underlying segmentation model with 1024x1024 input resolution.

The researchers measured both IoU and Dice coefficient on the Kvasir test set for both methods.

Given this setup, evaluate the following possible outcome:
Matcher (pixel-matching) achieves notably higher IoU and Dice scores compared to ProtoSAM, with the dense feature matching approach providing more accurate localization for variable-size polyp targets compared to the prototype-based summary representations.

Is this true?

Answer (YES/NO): NO